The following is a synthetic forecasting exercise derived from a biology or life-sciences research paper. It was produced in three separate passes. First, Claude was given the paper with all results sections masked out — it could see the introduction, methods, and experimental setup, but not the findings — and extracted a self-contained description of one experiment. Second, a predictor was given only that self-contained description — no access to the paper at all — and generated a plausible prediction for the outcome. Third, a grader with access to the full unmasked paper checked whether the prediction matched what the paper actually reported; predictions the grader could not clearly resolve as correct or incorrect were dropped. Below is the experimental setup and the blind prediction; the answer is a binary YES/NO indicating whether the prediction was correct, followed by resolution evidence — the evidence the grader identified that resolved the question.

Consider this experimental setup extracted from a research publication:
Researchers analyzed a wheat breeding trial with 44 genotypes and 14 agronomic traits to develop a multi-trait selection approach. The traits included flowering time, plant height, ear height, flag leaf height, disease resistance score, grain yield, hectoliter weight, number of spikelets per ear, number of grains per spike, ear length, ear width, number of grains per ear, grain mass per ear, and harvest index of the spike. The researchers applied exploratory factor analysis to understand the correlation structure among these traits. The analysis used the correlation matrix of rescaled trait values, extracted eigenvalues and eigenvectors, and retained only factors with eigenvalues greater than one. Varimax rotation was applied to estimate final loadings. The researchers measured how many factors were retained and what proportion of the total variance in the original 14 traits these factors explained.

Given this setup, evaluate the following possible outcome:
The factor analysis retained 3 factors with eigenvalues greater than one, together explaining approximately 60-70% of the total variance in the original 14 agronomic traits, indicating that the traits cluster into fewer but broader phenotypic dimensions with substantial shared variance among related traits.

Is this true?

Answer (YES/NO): NO